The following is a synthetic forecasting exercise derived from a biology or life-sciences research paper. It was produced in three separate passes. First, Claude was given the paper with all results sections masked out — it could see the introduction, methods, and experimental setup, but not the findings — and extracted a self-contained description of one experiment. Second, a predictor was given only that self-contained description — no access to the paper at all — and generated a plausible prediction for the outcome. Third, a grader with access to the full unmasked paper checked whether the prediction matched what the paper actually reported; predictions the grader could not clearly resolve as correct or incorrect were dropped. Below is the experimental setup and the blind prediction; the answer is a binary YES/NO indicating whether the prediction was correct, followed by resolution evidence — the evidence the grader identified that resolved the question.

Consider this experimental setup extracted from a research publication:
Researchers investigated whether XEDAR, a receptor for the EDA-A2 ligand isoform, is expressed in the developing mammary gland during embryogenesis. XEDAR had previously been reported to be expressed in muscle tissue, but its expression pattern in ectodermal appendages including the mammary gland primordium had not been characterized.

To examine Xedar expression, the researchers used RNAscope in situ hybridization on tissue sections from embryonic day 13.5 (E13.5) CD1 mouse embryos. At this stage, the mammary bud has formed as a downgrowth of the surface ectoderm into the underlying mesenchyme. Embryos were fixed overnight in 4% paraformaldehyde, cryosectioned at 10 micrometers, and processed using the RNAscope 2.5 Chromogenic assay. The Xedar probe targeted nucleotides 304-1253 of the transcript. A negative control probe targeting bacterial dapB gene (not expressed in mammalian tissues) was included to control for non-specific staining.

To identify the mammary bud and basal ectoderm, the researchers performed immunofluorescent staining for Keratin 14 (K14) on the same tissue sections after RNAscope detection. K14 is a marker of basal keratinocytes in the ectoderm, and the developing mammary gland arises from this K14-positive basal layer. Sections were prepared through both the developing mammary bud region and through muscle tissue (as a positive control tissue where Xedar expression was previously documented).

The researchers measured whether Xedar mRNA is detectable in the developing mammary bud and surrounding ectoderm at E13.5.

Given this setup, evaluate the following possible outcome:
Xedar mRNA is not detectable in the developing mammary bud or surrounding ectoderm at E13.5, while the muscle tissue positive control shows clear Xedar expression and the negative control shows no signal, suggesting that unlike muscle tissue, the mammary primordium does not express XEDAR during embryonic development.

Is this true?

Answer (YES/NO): NO